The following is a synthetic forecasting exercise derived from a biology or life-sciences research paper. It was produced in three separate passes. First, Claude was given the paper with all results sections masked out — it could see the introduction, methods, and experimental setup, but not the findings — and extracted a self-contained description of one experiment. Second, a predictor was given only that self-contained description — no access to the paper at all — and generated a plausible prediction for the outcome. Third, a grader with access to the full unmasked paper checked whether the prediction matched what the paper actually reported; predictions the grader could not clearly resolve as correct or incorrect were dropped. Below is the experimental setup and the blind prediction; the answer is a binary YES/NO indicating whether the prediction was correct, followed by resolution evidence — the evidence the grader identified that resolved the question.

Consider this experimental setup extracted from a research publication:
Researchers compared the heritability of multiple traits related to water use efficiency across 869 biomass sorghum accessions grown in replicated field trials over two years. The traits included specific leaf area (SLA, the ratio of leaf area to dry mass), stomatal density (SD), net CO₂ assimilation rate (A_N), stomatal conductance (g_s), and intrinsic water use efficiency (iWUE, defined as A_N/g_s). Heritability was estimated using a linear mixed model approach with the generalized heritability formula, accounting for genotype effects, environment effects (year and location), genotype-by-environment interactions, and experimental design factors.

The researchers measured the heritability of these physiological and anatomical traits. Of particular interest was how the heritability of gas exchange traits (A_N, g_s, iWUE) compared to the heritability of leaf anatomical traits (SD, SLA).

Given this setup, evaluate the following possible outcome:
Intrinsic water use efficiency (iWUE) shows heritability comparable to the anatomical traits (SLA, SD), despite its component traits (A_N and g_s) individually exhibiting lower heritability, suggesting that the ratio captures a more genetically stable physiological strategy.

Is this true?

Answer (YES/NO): NO